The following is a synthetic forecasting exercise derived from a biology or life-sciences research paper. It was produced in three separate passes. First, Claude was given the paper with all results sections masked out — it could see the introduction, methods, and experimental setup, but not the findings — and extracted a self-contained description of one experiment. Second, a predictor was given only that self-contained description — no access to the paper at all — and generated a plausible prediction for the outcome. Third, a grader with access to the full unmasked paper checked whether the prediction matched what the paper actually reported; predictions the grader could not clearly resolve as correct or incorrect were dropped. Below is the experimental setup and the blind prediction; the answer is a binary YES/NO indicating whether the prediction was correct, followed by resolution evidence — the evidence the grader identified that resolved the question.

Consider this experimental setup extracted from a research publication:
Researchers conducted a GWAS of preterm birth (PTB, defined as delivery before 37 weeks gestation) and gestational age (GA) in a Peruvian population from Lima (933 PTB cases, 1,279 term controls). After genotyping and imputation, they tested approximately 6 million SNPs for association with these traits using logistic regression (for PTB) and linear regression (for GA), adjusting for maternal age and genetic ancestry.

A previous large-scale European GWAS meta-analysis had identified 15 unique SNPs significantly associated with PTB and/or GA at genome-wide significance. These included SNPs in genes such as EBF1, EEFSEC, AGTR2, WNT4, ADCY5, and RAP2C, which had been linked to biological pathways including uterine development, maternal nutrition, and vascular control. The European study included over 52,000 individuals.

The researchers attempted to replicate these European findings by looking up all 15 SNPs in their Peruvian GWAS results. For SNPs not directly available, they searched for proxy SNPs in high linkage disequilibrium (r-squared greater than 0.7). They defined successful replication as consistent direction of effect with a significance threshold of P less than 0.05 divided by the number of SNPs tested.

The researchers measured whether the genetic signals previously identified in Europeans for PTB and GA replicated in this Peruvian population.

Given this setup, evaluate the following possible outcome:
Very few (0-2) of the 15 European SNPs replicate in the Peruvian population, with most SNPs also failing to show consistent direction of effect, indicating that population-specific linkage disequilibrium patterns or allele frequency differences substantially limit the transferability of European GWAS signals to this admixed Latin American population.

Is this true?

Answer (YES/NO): NO